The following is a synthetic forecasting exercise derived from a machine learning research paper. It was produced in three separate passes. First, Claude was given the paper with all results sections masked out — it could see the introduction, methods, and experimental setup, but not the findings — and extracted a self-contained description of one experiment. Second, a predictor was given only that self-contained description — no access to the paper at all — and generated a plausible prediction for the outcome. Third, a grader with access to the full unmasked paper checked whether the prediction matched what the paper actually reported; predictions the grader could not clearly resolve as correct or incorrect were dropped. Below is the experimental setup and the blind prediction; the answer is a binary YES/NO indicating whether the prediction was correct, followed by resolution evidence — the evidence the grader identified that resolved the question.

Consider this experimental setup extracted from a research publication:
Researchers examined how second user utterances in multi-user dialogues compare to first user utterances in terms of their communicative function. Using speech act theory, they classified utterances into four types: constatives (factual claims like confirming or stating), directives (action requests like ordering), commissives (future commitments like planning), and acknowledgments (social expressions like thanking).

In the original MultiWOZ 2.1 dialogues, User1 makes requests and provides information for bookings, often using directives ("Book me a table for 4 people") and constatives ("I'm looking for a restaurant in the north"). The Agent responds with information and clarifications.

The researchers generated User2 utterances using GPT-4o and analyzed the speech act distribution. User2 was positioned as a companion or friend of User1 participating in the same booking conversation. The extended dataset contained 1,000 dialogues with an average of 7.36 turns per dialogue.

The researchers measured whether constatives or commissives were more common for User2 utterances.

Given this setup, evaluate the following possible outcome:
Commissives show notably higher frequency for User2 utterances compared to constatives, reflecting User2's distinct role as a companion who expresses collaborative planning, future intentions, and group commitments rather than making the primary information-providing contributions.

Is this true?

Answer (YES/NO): NO